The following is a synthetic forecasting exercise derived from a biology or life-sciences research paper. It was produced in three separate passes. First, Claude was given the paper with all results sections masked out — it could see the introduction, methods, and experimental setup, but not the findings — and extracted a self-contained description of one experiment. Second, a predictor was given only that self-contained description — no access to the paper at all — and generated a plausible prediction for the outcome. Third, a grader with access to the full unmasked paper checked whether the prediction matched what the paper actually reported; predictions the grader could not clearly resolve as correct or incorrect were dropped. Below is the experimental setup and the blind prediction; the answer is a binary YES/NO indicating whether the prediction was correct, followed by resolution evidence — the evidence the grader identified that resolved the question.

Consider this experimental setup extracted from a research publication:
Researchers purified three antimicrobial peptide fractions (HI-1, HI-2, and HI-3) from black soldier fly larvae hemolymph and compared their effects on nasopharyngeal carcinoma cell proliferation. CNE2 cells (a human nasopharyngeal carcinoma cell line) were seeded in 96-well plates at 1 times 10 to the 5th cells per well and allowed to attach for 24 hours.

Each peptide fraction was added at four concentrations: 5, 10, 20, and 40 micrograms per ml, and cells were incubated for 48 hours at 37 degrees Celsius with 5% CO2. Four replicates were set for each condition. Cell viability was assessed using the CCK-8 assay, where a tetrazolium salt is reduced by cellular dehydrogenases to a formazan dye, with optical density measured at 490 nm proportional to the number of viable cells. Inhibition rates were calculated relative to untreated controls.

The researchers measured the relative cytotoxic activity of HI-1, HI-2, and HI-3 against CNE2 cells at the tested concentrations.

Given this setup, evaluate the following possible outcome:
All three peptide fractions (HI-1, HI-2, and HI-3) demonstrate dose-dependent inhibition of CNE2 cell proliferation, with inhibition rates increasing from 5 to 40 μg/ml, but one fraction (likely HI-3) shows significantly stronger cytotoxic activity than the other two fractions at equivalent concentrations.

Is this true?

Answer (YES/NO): NO